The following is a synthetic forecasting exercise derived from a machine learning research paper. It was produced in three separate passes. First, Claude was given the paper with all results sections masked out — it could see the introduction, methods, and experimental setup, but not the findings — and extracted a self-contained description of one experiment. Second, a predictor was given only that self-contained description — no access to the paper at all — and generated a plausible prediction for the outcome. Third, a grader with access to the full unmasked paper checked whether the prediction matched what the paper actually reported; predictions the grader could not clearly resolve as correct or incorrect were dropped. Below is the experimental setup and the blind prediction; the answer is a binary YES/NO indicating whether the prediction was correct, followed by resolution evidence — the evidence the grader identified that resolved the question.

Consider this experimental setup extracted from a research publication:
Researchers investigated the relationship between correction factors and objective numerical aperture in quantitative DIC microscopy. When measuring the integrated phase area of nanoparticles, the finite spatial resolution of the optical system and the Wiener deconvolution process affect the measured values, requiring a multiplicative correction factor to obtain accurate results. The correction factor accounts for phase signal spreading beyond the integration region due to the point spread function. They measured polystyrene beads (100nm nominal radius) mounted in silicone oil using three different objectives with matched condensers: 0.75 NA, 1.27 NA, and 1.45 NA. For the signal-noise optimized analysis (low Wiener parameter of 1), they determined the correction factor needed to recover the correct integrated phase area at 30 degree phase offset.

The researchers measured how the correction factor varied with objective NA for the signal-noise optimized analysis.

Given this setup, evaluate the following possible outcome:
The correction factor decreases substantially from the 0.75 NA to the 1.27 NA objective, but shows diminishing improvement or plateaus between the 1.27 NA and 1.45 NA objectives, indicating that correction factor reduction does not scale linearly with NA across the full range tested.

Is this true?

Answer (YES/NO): YES